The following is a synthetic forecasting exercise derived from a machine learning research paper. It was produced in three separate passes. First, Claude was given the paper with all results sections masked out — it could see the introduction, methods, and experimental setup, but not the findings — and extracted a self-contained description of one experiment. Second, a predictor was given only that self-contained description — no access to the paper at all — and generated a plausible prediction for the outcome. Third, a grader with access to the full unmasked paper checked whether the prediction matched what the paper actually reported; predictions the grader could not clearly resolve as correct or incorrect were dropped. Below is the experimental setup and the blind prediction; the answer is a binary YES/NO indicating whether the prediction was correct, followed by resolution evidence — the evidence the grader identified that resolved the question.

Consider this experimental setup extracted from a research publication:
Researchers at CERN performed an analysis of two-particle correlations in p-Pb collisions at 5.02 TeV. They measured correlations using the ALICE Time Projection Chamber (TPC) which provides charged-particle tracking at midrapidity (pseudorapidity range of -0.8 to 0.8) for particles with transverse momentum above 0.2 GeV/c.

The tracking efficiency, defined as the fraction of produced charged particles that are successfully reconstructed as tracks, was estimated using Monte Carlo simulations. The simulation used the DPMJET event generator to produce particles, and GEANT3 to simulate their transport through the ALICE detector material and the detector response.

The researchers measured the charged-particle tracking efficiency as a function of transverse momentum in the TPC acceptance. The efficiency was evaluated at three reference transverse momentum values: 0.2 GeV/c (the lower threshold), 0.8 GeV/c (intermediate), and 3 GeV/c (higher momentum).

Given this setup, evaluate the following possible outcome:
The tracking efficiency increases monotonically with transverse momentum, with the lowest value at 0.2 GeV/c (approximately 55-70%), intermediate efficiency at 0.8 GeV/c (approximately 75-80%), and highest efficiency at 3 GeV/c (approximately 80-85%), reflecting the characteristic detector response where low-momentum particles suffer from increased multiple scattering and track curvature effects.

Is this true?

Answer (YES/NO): NO